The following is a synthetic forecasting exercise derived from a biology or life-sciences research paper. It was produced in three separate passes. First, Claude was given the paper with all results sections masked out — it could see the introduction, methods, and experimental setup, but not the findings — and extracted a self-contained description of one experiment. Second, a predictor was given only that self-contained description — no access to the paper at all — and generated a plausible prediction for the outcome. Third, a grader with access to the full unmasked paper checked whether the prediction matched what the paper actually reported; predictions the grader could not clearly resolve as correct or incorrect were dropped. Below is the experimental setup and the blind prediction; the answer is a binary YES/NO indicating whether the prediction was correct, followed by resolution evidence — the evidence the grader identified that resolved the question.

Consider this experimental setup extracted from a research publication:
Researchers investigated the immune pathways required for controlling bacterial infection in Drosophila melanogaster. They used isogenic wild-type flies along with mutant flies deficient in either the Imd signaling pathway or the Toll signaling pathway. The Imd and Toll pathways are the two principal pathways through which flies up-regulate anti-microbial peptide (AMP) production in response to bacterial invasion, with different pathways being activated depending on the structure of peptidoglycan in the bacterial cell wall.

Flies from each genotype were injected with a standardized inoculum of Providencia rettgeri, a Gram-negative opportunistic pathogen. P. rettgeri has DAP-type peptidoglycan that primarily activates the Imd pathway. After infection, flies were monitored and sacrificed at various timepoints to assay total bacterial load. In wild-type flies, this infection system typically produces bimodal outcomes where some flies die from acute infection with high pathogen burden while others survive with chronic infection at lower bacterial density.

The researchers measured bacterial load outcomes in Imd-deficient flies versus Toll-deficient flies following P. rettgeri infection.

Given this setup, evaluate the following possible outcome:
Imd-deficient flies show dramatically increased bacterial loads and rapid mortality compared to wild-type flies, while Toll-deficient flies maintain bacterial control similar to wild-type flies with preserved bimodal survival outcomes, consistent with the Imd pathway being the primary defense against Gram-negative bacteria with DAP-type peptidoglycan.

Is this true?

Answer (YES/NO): YES